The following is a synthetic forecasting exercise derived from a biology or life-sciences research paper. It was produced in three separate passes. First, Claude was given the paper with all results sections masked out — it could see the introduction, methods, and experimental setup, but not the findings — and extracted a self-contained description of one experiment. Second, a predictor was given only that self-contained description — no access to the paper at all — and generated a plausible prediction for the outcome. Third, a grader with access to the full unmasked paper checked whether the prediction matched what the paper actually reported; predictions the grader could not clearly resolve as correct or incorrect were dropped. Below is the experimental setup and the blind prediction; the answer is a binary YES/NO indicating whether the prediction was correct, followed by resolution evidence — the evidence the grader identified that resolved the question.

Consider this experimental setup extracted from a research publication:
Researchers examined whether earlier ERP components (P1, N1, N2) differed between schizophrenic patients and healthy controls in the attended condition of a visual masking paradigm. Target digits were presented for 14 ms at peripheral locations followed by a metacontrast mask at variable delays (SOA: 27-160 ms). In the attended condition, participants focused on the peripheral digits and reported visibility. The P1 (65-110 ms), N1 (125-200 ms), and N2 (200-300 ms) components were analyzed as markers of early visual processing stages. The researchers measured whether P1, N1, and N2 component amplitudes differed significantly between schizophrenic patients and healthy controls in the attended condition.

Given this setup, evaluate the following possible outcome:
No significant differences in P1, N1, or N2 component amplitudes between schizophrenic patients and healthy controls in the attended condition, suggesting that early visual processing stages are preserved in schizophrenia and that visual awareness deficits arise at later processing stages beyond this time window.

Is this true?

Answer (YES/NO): YES